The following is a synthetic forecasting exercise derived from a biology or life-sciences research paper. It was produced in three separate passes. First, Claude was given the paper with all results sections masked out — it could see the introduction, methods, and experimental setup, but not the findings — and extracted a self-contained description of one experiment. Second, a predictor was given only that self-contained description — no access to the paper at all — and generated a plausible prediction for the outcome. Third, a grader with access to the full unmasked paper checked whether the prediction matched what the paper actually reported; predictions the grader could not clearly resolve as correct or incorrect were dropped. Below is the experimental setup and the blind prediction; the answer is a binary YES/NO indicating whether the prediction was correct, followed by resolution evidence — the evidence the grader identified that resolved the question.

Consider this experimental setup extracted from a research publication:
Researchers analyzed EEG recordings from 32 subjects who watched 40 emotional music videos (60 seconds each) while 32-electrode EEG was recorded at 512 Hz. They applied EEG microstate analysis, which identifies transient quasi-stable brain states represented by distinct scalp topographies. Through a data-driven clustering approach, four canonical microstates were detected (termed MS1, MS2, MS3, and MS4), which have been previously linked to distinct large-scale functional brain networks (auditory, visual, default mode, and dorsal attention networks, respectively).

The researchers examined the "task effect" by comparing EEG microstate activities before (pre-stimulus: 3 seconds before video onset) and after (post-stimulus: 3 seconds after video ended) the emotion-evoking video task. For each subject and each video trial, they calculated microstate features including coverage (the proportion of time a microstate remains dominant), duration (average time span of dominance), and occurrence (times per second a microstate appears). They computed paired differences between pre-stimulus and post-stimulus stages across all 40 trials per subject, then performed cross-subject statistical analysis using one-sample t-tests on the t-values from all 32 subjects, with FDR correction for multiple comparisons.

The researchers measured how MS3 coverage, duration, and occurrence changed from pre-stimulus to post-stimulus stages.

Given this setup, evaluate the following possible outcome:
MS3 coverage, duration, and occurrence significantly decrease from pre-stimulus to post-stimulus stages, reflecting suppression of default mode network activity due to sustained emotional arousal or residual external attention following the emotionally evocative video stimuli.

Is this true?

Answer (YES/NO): YES